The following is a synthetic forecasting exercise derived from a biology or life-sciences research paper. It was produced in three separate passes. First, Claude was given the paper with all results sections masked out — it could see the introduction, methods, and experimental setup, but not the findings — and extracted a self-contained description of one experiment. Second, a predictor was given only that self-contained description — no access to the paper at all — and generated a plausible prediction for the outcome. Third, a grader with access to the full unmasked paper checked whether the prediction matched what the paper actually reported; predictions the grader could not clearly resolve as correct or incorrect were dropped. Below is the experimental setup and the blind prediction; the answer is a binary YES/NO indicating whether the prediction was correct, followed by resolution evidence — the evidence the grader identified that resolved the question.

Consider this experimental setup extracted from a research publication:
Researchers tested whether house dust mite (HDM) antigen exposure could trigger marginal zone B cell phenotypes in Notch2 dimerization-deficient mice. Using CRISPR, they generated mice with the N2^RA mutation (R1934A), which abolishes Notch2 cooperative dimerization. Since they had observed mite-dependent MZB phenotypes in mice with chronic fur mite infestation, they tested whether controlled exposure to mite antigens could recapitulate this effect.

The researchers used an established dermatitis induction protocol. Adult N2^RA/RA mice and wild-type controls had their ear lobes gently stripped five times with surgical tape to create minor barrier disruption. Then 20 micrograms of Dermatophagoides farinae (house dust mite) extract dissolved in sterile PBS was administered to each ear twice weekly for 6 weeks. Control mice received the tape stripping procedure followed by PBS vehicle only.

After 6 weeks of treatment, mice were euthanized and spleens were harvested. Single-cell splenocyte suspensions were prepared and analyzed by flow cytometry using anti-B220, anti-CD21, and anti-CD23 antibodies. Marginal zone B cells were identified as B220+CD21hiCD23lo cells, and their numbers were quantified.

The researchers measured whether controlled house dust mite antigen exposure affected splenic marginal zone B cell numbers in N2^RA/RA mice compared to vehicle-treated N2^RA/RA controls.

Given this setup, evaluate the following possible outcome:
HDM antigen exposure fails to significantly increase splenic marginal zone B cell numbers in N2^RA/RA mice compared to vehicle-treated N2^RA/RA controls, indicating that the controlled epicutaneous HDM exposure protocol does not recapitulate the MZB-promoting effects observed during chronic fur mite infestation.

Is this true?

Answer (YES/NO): NO